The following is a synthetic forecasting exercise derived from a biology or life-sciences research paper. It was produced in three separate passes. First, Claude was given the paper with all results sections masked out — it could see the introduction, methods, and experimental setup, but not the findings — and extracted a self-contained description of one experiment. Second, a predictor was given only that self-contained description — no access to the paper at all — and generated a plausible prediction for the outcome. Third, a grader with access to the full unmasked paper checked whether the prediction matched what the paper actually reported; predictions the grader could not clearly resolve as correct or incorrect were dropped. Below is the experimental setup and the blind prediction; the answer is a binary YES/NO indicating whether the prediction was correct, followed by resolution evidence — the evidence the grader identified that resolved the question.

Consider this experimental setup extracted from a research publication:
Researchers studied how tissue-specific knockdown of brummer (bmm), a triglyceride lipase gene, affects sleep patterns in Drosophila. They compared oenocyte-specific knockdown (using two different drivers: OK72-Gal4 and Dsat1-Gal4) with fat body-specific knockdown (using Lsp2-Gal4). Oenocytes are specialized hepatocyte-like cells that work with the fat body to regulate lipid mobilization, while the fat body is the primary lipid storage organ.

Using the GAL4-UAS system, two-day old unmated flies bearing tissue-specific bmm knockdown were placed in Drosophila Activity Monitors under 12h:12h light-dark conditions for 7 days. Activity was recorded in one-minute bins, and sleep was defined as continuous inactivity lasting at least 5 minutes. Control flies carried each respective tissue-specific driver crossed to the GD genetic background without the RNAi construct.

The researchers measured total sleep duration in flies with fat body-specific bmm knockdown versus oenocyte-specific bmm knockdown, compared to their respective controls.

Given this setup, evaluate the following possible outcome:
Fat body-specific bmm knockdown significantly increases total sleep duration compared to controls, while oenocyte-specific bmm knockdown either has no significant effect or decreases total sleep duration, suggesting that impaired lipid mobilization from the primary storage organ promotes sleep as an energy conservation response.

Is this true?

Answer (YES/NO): NO